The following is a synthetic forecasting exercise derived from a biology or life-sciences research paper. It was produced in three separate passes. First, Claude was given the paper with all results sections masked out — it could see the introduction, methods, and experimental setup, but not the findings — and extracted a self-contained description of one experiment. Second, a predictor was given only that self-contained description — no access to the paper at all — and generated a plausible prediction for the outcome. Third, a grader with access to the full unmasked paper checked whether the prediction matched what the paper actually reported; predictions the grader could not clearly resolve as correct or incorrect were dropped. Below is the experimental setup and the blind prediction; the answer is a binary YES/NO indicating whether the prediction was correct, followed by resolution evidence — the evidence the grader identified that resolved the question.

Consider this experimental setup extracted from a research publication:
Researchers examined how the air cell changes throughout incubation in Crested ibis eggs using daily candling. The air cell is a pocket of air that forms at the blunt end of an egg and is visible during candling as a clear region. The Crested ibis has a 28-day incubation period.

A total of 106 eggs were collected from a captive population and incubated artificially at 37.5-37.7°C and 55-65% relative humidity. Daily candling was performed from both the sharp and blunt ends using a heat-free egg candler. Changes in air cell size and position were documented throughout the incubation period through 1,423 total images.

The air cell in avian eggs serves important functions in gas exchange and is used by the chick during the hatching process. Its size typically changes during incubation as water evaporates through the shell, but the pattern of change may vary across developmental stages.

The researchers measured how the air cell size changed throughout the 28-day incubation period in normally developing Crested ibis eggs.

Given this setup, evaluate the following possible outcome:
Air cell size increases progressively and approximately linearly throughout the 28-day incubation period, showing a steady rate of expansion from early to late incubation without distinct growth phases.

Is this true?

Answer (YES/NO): NO